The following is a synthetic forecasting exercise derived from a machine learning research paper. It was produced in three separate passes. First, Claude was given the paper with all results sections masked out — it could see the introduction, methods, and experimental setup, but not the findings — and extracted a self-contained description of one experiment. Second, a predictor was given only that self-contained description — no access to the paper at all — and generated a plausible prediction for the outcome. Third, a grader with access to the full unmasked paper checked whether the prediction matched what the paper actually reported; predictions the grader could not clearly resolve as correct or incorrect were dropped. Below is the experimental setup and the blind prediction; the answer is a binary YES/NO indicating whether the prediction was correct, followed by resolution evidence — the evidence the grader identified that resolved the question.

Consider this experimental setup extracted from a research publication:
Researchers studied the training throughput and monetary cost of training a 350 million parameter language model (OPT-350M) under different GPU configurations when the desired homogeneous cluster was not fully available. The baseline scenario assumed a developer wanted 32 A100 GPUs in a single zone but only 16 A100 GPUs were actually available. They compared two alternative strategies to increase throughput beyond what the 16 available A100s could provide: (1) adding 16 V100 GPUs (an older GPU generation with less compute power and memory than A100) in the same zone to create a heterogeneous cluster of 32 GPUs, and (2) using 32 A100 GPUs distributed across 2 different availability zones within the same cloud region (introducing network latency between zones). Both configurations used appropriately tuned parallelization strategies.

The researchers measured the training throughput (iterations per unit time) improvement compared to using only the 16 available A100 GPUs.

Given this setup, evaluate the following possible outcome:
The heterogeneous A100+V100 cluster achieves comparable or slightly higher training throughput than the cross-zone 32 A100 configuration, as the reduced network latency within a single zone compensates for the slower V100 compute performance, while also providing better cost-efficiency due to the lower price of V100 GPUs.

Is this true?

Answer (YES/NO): NO